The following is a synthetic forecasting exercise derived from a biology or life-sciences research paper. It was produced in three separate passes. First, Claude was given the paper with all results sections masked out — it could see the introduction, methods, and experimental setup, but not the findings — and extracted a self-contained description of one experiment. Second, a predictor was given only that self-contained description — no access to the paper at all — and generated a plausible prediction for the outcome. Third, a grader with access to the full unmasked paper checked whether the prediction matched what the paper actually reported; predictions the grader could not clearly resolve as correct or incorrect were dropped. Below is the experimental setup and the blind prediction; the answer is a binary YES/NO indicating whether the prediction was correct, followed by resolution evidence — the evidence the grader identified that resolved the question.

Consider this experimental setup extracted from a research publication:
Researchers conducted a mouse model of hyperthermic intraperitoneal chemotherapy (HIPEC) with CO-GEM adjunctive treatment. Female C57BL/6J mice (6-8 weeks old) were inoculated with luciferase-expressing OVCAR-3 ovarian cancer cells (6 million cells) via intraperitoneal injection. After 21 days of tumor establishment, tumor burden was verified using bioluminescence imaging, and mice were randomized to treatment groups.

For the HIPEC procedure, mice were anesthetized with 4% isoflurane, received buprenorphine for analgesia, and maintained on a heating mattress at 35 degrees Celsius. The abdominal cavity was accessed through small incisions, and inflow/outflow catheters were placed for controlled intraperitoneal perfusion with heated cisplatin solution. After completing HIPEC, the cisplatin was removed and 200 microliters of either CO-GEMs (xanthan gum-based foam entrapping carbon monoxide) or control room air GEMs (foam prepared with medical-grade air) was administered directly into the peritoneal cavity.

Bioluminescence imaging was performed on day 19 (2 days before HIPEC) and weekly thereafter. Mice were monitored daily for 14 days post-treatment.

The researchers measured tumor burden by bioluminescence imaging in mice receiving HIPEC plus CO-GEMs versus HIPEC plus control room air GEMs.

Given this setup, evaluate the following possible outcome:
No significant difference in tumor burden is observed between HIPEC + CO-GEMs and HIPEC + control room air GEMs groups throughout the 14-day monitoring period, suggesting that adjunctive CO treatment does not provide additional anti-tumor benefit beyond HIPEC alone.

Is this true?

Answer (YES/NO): NO